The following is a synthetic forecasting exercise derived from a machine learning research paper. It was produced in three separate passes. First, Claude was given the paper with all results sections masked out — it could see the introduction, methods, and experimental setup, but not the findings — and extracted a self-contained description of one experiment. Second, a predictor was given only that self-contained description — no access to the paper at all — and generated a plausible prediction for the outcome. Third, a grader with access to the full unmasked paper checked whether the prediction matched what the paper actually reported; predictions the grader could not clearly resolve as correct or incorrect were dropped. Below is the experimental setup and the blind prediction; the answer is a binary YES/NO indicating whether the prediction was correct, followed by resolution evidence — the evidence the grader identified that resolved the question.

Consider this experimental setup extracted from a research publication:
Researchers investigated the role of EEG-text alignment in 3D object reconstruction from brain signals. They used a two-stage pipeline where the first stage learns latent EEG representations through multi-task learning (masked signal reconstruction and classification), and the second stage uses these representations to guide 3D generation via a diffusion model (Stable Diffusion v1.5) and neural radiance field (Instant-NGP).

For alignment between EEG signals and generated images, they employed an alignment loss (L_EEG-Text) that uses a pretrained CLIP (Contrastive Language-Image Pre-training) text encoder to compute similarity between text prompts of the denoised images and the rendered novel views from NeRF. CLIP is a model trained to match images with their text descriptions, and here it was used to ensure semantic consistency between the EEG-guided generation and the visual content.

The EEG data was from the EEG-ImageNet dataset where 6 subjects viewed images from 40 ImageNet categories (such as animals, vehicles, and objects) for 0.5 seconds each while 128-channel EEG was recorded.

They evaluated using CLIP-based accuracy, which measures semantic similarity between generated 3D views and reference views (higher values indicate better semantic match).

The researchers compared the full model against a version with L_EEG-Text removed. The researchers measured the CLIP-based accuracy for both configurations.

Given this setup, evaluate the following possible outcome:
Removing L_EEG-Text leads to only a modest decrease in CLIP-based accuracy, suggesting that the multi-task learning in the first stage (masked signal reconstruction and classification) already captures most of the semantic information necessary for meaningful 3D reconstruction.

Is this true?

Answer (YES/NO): NO